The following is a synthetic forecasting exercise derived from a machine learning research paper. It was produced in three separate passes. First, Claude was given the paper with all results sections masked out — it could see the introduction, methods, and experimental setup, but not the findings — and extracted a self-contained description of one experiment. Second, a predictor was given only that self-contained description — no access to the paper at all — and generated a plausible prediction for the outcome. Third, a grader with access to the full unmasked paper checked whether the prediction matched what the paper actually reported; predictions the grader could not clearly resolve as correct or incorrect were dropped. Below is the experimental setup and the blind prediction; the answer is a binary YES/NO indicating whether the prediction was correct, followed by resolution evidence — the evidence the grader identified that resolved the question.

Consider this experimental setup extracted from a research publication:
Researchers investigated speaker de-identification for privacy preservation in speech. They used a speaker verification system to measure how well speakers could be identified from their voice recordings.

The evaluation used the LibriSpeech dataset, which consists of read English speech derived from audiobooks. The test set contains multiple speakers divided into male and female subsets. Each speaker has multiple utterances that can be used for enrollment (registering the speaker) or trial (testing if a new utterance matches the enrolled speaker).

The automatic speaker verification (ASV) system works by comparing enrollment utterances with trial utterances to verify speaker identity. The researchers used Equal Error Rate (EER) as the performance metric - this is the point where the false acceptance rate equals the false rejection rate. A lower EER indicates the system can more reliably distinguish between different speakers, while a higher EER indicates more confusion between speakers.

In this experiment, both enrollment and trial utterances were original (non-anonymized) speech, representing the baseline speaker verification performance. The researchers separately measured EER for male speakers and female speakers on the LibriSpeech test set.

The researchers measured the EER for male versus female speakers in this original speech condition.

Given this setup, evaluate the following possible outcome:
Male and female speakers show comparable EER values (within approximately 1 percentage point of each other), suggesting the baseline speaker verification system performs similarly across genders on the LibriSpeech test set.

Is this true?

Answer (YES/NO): NO